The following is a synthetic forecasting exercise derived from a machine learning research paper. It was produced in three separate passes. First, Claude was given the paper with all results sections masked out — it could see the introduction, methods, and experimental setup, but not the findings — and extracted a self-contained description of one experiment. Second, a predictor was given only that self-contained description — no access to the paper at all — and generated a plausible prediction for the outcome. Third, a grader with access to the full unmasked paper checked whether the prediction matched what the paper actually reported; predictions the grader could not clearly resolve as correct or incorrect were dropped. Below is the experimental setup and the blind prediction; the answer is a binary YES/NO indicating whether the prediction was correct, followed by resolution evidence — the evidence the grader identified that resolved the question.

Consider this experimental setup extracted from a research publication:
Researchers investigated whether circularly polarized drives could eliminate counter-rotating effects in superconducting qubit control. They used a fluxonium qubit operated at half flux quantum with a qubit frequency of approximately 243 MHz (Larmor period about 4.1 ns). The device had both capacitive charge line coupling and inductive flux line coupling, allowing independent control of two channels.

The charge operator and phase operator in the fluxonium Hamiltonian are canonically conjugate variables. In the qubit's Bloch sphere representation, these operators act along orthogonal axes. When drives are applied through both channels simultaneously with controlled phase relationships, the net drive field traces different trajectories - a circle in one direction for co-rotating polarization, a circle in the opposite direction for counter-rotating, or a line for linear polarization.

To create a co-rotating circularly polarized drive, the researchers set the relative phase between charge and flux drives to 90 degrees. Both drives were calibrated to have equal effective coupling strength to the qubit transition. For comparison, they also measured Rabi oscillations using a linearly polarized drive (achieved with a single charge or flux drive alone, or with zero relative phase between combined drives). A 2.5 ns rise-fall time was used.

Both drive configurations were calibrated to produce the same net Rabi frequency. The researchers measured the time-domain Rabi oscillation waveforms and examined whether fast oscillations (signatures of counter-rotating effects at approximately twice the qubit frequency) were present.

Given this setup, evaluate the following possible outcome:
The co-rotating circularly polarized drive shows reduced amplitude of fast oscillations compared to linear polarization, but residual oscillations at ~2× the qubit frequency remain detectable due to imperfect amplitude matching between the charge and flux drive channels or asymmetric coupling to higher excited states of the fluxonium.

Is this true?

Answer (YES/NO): NO